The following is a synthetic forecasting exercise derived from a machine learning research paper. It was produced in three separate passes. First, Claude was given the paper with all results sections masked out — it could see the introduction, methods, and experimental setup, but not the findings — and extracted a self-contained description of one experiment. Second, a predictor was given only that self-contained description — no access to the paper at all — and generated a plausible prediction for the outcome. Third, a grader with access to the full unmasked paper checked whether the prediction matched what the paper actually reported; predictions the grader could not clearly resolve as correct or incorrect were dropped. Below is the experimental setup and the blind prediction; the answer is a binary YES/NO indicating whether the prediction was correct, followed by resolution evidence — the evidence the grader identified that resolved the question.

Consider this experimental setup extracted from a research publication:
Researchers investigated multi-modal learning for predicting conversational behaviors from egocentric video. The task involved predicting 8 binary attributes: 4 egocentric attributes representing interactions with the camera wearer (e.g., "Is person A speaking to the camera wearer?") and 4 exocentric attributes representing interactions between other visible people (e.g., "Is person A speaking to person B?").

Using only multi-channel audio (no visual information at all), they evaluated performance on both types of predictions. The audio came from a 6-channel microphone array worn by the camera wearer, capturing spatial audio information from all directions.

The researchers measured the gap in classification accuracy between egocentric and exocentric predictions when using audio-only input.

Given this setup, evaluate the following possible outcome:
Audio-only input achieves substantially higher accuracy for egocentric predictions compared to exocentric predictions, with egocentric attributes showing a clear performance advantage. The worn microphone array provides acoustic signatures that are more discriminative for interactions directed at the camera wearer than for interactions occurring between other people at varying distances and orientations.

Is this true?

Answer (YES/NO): YES